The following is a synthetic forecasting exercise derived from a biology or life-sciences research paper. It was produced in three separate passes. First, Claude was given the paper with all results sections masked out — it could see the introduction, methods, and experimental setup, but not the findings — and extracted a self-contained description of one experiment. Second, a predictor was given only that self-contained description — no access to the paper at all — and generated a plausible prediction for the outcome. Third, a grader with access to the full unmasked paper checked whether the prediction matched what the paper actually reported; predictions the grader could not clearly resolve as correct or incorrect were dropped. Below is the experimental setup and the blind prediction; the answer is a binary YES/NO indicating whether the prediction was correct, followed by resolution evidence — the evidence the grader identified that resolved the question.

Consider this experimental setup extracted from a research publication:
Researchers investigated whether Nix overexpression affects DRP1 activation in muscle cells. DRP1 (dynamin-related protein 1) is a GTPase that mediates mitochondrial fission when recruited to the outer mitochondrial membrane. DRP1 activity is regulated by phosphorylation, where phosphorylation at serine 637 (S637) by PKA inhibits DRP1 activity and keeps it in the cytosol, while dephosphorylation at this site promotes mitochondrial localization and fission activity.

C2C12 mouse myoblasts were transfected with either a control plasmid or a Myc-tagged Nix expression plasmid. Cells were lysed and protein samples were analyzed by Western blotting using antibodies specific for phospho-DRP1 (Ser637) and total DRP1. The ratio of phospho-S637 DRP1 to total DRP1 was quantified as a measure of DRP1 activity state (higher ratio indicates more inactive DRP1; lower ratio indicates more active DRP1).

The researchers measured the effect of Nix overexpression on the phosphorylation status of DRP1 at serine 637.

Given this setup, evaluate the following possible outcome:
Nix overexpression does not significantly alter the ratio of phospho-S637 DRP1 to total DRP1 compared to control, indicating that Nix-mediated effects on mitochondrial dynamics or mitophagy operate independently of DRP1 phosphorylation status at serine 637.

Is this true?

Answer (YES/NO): NO